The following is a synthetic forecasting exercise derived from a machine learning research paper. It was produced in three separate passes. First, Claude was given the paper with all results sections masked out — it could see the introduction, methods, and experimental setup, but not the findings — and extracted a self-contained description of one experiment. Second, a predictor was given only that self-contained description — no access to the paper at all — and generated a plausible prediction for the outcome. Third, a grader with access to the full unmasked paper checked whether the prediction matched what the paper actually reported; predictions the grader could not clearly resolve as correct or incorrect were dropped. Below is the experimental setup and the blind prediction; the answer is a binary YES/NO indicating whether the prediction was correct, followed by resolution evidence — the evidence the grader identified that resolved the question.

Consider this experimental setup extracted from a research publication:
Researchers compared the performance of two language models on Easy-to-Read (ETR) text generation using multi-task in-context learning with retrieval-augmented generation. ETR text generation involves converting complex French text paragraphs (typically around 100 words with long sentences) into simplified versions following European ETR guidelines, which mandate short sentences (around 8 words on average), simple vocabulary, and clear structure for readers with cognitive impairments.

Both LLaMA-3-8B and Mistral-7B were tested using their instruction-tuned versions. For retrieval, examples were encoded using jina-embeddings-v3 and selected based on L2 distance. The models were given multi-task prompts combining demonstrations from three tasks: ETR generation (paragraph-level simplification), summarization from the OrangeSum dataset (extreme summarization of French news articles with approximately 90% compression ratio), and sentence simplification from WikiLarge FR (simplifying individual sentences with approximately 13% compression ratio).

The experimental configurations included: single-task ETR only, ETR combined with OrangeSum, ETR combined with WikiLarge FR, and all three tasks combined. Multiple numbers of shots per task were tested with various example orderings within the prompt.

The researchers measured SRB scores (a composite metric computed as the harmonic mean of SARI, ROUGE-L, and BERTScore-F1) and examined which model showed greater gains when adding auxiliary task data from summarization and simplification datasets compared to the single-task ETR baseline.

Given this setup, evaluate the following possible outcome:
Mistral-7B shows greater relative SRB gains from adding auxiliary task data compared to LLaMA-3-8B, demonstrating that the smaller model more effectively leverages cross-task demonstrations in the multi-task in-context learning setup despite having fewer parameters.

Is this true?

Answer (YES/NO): NO